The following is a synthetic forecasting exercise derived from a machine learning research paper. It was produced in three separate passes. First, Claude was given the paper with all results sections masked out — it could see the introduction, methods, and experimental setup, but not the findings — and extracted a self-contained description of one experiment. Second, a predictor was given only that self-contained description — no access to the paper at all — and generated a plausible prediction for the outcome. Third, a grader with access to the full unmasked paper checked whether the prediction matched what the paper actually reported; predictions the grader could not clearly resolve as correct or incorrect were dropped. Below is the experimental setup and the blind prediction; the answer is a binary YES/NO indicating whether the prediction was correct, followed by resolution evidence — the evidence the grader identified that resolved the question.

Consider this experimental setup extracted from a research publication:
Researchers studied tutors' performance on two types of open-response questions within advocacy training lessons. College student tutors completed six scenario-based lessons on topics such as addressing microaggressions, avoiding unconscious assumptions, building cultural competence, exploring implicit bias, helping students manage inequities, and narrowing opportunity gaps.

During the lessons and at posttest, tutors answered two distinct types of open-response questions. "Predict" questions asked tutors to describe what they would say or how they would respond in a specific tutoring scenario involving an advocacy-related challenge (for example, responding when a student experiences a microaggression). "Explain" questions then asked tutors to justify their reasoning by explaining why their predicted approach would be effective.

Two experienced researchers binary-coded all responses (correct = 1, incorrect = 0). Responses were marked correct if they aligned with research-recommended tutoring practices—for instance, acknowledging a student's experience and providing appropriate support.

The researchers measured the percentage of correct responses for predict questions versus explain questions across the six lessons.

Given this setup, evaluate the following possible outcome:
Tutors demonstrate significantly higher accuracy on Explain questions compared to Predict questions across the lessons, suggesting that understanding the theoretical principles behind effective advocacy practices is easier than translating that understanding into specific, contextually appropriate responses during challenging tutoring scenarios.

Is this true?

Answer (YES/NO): NO